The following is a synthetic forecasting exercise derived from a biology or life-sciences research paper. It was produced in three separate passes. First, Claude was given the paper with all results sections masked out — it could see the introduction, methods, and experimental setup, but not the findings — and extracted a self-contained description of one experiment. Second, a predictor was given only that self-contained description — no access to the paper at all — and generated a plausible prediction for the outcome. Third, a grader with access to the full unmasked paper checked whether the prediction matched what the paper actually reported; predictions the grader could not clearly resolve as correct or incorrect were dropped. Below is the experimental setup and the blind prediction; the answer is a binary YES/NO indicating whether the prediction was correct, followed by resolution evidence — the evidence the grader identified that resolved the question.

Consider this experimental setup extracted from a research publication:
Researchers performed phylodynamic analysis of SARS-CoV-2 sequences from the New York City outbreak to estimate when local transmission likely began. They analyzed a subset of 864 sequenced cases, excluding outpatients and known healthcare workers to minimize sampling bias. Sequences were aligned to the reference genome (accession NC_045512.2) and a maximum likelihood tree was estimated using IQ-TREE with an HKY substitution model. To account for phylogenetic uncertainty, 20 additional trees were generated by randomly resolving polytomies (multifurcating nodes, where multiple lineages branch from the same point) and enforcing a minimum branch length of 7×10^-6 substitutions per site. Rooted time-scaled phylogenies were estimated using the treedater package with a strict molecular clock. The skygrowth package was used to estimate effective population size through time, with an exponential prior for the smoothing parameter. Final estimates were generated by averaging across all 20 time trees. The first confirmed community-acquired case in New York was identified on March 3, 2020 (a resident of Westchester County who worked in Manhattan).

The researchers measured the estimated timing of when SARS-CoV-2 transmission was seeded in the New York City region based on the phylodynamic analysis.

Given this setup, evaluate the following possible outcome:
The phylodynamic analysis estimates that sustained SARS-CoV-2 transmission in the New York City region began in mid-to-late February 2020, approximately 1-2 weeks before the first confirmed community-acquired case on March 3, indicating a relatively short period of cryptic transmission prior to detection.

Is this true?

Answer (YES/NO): NO